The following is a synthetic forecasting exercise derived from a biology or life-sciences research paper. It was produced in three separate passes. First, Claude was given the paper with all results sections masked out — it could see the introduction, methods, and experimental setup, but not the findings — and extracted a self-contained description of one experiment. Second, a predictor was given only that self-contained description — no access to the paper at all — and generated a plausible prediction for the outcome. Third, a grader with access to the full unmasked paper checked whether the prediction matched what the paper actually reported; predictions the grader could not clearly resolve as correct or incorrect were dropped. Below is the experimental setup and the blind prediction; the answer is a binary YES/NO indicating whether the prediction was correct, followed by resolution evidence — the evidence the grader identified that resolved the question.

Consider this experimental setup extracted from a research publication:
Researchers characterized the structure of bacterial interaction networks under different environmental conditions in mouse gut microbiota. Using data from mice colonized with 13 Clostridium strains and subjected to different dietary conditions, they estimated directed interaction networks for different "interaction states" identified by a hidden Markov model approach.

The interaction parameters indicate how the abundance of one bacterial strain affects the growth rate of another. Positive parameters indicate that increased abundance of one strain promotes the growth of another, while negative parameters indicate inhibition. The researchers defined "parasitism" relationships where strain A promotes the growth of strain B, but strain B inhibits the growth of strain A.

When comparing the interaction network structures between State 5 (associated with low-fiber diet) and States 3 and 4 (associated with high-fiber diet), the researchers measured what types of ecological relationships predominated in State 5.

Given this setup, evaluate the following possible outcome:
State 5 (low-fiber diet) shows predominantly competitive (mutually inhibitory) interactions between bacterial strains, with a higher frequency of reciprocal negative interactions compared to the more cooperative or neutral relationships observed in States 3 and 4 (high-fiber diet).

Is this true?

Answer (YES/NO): NO